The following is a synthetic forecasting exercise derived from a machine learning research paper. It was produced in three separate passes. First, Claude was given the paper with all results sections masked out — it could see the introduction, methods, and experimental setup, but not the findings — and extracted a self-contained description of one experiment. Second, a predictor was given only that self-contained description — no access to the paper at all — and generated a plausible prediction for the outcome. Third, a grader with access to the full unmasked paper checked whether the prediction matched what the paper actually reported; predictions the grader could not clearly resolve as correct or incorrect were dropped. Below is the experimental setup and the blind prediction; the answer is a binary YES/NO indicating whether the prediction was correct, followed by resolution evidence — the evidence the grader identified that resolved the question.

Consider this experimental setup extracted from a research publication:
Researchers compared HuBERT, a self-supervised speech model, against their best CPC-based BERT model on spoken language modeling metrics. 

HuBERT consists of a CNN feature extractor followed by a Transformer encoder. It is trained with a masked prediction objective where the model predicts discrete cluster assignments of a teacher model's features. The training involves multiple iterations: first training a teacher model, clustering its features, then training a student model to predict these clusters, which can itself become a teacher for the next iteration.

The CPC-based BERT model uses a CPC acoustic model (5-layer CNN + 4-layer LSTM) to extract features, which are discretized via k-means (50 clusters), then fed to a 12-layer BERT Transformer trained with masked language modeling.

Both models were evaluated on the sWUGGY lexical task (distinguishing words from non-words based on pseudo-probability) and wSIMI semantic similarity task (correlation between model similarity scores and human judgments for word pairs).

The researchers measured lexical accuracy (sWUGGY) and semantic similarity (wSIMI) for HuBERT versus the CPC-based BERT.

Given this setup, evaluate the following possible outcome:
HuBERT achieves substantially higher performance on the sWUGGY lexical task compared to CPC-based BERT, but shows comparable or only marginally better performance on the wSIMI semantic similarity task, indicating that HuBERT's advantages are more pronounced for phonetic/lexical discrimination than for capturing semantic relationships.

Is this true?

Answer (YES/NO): NO